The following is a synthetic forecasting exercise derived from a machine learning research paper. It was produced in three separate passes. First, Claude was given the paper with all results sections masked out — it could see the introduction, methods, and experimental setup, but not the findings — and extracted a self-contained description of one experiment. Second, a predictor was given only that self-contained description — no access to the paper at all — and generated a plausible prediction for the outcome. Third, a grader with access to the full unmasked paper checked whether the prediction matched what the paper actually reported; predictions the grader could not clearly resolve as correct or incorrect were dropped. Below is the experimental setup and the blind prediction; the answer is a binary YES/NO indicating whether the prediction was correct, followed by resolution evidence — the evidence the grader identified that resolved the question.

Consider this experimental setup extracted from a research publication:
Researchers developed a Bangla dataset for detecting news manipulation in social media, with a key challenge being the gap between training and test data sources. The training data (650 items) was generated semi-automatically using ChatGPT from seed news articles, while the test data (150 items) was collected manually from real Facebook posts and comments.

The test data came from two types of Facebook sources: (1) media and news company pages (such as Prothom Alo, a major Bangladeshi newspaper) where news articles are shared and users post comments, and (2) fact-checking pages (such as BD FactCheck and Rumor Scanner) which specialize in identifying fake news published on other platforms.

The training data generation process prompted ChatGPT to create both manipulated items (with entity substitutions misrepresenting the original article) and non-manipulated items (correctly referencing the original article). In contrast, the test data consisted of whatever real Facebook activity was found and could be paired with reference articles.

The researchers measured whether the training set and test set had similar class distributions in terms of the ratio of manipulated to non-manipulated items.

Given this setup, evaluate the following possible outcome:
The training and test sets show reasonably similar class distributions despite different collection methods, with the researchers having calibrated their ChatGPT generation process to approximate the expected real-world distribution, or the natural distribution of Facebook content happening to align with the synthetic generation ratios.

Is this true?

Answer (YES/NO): NO